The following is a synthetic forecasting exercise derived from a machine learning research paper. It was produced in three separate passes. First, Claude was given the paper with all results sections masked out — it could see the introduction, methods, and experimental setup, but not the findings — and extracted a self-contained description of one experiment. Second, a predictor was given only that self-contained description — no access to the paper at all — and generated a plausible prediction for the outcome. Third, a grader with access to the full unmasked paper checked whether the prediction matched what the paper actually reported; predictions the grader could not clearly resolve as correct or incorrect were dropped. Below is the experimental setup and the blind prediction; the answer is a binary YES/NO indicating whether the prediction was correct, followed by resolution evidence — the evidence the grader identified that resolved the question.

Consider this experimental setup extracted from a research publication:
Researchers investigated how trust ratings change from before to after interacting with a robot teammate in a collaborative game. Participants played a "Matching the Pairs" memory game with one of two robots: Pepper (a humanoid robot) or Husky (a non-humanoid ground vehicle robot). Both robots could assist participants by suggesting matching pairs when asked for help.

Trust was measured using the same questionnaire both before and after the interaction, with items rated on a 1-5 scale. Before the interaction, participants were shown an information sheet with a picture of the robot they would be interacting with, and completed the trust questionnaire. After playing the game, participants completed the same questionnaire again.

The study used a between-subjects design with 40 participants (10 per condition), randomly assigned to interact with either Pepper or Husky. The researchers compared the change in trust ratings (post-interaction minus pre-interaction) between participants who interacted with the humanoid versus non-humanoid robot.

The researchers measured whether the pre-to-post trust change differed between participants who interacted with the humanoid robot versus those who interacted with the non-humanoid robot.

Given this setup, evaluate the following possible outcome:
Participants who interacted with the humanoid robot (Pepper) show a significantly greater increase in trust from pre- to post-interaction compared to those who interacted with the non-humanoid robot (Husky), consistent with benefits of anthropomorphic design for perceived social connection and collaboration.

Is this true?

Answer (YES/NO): NO